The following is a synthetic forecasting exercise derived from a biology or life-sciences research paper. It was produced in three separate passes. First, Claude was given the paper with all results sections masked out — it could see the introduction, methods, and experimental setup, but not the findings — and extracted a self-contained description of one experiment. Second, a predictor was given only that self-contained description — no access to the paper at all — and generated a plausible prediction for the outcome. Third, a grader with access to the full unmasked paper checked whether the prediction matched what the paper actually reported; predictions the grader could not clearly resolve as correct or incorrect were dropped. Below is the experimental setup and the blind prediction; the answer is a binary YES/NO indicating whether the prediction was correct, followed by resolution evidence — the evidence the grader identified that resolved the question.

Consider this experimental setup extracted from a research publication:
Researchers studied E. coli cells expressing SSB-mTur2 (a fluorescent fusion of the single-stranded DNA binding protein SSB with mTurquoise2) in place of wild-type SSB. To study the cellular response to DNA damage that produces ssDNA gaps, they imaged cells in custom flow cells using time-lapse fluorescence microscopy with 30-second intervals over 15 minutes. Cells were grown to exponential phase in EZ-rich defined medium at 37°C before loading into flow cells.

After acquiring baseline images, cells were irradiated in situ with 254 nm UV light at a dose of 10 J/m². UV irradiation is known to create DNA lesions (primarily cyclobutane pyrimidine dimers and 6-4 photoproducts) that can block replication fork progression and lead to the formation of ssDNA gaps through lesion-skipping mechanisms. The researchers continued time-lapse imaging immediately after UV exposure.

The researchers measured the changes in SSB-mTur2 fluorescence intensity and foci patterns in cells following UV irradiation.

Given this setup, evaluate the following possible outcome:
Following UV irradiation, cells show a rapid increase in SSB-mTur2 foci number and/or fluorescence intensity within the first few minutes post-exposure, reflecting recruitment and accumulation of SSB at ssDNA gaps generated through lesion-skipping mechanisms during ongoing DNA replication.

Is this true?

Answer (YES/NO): YES